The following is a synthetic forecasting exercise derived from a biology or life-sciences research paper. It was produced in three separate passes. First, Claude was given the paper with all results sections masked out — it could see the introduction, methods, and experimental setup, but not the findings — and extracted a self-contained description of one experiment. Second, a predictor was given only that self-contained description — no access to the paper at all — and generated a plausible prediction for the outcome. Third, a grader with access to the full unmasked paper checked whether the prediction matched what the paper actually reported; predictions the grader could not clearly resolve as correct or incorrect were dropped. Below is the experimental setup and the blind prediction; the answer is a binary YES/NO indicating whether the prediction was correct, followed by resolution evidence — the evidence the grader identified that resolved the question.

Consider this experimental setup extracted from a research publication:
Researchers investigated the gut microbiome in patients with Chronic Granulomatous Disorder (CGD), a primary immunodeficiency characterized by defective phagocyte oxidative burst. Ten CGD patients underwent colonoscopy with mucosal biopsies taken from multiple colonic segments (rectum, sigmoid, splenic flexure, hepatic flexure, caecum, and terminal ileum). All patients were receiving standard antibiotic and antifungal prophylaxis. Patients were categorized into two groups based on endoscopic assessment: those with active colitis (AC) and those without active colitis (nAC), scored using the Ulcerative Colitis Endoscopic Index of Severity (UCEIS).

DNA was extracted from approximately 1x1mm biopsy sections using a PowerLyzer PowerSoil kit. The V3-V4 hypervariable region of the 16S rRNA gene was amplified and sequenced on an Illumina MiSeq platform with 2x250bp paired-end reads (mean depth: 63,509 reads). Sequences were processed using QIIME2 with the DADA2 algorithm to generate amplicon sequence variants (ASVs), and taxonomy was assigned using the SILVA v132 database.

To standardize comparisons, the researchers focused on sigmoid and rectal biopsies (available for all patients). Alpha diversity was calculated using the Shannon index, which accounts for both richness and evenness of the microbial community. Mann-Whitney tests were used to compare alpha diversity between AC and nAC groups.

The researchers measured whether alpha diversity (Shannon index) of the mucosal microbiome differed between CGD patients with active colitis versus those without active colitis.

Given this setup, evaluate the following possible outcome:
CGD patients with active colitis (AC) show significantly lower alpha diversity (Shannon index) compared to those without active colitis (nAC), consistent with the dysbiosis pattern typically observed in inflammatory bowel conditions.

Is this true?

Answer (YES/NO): YES